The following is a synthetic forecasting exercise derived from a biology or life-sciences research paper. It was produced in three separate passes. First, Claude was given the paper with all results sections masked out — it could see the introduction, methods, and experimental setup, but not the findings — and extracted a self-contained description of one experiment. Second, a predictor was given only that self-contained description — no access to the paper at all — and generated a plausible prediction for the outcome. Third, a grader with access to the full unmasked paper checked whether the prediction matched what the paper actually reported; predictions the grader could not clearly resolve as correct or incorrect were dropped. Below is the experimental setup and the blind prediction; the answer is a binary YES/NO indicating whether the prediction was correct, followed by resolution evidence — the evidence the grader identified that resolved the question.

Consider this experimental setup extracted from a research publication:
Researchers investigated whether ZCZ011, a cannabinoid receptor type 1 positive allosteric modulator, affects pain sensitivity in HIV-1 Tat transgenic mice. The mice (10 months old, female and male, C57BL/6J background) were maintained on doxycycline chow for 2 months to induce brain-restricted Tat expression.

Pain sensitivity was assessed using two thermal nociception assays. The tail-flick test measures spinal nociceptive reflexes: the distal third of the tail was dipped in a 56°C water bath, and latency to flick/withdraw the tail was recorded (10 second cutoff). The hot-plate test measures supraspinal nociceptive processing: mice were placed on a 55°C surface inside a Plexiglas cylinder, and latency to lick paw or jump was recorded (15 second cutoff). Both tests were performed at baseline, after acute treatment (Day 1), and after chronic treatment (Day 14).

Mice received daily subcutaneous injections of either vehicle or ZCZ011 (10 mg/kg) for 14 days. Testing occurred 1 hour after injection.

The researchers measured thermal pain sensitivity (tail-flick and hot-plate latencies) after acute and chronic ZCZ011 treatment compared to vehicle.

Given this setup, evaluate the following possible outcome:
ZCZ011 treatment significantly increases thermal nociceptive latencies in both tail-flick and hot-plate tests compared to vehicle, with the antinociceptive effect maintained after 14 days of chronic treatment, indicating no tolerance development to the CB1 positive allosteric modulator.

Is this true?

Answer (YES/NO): NO